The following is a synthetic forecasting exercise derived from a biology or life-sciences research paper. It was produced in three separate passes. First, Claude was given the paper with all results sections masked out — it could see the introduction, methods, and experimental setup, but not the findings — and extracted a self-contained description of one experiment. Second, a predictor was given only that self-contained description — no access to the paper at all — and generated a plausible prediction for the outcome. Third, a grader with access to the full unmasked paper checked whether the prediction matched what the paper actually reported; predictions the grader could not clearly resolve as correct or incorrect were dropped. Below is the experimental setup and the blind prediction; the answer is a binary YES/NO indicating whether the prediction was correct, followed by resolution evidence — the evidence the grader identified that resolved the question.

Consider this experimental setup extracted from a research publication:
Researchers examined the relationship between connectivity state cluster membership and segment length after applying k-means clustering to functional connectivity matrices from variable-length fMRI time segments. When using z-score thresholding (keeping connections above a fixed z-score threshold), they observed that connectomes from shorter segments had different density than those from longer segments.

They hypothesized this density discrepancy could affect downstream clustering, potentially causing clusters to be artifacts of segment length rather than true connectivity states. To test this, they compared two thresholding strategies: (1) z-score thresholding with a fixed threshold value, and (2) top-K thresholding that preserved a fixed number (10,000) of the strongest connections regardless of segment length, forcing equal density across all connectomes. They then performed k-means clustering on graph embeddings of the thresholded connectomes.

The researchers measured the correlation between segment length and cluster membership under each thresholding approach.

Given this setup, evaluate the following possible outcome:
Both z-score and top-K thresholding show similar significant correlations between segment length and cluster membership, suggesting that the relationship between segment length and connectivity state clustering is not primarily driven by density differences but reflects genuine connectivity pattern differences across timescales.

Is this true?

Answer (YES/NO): NO